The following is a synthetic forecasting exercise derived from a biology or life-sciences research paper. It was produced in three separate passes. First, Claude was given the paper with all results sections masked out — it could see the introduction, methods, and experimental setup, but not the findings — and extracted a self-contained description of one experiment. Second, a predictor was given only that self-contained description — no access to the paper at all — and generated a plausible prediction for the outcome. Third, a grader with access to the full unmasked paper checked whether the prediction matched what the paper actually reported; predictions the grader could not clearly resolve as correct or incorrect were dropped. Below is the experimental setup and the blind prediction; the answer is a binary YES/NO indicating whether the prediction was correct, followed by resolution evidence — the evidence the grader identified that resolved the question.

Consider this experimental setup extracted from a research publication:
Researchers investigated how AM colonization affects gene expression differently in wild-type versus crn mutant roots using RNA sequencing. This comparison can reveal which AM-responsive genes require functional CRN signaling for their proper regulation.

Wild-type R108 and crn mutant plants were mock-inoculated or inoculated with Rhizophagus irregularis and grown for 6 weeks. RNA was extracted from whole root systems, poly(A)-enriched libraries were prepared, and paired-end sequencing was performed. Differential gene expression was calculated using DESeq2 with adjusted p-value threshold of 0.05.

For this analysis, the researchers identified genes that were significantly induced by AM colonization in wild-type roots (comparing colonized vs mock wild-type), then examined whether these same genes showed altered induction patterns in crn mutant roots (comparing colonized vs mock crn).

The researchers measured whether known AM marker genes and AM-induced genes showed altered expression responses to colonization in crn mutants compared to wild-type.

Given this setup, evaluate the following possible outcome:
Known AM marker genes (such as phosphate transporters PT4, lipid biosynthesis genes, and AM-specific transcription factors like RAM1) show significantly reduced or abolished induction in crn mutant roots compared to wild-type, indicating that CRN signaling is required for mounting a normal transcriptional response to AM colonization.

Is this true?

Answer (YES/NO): NO